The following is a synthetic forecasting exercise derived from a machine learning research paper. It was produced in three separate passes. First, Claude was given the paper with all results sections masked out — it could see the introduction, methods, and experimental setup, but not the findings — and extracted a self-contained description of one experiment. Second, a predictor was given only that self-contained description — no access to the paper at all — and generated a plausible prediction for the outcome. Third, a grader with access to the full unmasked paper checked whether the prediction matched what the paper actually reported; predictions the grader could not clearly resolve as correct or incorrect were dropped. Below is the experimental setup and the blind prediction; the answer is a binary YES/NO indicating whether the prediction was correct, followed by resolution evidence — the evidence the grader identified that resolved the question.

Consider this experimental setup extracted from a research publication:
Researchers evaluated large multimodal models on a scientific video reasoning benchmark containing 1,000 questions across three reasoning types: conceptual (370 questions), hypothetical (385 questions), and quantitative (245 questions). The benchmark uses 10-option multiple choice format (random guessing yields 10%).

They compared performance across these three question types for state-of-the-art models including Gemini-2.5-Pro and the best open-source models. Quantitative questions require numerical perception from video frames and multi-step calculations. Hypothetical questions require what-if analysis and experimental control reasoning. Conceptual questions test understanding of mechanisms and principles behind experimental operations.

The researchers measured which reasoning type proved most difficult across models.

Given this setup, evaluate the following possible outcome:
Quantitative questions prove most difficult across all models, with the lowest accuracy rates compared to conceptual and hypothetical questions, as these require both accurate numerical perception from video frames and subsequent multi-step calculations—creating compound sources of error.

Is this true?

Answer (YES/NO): YES